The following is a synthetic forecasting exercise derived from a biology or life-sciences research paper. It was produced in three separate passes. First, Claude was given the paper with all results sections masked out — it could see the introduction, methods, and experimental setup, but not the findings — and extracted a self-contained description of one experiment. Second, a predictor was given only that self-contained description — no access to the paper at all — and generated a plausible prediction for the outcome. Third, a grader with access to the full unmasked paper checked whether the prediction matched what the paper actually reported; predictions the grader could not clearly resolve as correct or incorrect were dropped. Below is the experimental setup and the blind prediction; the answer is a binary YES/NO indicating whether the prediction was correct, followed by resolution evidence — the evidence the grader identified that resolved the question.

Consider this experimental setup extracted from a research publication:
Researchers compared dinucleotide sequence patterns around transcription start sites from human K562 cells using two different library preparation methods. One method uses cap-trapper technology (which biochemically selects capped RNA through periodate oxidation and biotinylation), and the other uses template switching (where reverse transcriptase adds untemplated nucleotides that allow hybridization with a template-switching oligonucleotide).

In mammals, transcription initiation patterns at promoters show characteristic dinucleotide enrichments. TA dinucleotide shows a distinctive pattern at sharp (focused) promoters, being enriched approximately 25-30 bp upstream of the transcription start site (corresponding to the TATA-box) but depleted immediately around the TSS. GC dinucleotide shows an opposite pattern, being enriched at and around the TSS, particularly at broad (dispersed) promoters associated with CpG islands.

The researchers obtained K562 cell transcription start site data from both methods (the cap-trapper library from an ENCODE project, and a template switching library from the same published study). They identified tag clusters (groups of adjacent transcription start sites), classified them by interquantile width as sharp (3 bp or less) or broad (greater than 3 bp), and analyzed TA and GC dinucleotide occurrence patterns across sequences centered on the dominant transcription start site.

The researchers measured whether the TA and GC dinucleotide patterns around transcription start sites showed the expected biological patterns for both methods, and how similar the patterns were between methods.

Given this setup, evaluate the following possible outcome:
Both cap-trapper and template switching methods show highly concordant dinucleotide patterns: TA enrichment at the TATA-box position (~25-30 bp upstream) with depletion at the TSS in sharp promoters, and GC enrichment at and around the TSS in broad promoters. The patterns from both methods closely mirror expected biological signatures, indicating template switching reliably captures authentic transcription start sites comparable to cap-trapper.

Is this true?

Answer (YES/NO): NO